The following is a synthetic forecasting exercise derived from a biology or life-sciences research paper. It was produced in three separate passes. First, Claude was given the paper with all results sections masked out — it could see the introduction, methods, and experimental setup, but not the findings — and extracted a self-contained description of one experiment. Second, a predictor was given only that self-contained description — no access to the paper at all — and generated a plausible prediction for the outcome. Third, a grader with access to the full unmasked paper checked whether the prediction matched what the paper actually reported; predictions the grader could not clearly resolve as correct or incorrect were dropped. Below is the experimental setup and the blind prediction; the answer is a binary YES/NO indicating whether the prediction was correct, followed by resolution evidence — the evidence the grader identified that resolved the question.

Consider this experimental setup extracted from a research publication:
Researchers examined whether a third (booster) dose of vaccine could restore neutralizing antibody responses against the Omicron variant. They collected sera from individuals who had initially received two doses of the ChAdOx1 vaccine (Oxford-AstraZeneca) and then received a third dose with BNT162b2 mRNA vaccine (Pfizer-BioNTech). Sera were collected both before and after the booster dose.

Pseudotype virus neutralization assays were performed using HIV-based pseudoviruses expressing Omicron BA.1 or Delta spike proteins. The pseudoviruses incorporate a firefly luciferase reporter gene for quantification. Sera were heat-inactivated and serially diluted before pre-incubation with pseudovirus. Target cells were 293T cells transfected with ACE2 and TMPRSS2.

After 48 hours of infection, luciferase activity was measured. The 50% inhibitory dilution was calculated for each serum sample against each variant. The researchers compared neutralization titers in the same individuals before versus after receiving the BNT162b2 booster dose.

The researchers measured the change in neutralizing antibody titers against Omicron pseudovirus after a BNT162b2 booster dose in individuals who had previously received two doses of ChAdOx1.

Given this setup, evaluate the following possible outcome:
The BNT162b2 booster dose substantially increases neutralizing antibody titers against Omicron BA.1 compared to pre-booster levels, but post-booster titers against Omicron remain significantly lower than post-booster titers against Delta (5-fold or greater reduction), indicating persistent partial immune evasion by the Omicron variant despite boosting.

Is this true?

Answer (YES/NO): YES